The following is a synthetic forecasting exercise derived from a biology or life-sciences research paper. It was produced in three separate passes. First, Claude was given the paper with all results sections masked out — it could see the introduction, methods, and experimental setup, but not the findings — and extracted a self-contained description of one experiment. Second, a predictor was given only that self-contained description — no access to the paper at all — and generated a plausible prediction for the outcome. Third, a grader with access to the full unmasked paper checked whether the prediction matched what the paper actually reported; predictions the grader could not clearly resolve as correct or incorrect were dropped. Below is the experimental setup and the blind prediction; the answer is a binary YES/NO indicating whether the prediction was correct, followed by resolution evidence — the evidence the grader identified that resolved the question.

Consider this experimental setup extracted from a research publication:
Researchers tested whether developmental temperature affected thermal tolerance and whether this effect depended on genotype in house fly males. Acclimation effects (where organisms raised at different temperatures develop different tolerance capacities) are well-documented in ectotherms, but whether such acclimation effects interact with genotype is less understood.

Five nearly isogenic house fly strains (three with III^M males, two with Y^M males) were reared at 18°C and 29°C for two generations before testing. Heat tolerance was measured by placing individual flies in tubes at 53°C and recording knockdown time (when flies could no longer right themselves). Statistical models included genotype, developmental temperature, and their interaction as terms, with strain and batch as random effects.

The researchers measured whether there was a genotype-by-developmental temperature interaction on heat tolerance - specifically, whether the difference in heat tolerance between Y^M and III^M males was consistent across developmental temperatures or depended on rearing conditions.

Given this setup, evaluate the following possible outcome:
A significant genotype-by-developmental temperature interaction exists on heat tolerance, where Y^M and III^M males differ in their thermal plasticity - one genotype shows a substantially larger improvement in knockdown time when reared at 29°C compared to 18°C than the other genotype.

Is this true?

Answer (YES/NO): YES